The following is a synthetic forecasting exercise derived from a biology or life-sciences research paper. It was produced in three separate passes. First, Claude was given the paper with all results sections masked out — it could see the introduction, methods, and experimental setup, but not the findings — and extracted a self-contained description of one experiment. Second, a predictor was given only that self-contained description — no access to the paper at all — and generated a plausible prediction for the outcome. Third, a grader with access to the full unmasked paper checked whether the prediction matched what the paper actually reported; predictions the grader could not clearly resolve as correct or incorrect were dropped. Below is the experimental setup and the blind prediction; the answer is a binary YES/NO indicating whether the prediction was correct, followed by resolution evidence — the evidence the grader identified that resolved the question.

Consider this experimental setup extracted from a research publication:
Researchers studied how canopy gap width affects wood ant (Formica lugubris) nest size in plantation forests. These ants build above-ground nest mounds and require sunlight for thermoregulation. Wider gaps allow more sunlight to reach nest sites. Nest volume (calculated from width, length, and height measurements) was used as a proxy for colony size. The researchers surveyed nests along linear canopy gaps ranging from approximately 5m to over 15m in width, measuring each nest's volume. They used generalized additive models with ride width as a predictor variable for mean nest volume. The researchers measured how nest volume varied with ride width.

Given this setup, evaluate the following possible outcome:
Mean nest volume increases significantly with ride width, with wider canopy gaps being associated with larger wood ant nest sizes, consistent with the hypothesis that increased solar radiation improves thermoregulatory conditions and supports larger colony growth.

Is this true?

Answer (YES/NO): NO